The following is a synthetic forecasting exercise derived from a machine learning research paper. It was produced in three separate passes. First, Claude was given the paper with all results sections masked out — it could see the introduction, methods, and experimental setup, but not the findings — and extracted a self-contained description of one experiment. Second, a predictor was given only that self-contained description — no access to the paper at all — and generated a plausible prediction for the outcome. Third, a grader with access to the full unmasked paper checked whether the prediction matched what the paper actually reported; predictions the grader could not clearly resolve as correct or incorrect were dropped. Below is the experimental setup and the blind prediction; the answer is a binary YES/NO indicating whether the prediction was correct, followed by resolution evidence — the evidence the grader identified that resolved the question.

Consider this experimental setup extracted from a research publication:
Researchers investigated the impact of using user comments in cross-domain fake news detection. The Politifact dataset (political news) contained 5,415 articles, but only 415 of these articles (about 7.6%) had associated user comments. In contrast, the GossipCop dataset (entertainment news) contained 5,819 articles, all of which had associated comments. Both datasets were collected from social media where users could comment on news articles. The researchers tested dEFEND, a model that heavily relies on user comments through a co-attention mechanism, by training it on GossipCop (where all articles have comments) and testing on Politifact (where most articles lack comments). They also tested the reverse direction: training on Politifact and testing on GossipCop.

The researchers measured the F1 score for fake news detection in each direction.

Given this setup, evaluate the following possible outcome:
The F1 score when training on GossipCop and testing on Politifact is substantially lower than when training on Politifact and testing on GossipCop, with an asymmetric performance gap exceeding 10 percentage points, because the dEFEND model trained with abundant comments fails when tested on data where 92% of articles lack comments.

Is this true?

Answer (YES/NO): NO